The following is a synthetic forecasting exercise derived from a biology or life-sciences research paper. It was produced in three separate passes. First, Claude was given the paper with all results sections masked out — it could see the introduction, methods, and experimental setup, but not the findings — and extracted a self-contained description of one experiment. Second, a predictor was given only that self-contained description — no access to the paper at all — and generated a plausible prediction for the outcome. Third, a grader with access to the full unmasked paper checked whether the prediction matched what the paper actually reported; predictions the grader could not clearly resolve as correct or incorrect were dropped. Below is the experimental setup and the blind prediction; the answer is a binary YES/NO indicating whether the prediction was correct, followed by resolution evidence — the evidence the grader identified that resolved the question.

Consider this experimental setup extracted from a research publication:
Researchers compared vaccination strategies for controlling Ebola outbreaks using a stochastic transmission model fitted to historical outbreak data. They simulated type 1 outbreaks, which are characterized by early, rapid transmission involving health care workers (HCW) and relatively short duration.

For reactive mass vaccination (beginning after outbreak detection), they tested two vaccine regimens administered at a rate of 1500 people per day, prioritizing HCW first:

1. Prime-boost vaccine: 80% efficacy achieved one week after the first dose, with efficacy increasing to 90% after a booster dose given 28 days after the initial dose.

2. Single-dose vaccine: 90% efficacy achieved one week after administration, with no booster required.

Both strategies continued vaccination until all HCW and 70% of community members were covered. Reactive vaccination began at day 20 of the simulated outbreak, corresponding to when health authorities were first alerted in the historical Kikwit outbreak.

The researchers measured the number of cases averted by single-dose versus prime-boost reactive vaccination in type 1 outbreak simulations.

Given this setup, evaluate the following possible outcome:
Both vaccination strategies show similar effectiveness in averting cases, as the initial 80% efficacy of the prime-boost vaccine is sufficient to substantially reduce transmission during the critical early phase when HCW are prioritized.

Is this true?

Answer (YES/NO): NO